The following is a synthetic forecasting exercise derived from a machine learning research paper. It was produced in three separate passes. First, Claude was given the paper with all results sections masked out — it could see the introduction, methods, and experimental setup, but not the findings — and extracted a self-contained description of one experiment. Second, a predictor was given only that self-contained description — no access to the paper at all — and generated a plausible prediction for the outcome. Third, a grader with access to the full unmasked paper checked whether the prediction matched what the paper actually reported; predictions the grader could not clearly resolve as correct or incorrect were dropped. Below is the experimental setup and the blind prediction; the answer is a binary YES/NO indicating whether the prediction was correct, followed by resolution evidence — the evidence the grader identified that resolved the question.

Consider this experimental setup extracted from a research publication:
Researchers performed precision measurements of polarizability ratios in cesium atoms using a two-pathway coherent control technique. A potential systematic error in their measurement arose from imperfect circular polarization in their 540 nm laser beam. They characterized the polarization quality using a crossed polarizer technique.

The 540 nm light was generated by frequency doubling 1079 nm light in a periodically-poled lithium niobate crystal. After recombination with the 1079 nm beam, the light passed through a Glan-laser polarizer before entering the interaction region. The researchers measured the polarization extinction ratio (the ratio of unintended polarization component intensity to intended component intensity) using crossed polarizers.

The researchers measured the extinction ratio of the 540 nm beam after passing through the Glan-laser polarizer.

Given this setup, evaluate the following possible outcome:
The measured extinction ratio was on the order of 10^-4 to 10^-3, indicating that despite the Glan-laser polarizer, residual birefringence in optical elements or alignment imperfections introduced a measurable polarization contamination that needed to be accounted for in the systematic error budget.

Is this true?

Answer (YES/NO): NO